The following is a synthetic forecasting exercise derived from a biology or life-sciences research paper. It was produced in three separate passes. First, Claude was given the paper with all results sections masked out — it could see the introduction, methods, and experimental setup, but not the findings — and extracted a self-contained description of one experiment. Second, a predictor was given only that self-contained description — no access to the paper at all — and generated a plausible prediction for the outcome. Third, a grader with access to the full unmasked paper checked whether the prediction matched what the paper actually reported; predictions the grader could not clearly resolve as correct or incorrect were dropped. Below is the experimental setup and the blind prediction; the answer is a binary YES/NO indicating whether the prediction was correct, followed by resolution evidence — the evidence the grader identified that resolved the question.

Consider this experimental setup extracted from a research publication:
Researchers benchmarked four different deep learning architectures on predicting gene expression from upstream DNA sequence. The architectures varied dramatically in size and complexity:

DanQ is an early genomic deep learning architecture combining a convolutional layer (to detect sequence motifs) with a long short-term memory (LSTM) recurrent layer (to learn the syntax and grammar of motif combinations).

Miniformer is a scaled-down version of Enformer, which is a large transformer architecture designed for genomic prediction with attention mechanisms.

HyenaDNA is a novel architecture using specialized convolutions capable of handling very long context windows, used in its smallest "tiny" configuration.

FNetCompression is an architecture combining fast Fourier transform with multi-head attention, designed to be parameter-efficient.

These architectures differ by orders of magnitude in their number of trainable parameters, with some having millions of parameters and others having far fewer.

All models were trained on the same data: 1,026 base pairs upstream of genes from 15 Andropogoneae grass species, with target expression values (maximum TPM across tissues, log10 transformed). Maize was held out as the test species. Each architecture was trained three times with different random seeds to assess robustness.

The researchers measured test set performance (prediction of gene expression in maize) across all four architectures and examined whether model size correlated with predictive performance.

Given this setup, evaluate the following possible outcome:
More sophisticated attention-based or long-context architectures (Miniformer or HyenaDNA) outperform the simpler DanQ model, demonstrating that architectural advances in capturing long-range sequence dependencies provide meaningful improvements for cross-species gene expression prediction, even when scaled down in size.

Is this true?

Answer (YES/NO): NO